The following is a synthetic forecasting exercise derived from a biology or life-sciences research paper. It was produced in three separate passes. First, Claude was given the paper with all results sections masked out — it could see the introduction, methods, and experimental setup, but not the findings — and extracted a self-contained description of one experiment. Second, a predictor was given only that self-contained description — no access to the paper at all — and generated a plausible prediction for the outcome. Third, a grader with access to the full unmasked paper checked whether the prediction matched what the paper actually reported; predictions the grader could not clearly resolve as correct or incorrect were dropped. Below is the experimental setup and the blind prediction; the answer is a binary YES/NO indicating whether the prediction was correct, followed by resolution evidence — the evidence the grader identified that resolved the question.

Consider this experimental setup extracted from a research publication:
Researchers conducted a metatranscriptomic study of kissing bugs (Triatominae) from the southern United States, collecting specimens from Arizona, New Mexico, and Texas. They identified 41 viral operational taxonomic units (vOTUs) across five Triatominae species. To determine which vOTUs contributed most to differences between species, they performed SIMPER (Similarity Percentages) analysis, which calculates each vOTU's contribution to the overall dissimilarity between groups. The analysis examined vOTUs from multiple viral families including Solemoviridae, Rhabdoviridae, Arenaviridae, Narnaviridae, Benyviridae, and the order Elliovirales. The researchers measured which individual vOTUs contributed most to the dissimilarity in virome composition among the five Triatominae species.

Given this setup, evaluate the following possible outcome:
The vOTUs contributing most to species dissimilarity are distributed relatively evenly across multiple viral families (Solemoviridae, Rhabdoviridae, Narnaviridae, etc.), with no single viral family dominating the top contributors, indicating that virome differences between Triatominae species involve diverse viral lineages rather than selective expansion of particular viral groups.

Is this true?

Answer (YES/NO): NO